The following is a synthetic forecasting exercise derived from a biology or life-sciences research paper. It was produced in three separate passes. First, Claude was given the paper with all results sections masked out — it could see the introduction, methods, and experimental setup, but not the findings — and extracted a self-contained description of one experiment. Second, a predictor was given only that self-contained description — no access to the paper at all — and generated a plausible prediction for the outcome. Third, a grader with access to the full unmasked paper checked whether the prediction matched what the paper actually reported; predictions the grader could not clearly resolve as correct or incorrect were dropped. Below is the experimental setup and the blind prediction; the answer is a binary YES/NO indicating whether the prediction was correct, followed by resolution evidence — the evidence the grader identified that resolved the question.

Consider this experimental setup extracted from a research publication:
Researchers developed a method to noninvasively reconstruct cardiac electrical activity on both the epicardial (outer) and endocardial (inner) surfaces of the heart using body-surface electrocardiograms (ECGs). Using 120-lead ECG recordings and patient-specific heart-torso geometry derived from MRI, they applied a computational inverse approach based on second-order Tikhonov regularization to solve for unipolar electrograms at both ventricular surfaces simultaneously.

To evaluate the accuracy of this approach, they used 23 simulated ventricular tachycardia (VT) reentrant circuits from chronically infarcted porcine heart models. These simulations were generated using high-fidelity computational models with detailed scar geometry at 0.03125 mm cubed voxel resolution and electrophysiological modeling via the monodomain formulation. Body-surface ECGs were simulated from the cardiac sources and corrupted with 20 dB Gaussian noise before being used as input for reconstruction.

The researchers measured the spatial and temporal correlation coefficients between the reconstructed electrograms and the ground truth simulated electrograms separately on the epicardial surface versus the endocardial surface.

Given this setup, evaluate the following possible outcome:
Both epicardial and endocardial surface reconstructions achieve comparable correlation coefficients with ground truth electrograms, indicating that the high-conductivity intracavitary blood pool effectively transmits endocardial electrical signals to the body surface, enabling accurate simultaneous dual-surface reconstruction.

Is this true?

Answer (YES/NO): NO